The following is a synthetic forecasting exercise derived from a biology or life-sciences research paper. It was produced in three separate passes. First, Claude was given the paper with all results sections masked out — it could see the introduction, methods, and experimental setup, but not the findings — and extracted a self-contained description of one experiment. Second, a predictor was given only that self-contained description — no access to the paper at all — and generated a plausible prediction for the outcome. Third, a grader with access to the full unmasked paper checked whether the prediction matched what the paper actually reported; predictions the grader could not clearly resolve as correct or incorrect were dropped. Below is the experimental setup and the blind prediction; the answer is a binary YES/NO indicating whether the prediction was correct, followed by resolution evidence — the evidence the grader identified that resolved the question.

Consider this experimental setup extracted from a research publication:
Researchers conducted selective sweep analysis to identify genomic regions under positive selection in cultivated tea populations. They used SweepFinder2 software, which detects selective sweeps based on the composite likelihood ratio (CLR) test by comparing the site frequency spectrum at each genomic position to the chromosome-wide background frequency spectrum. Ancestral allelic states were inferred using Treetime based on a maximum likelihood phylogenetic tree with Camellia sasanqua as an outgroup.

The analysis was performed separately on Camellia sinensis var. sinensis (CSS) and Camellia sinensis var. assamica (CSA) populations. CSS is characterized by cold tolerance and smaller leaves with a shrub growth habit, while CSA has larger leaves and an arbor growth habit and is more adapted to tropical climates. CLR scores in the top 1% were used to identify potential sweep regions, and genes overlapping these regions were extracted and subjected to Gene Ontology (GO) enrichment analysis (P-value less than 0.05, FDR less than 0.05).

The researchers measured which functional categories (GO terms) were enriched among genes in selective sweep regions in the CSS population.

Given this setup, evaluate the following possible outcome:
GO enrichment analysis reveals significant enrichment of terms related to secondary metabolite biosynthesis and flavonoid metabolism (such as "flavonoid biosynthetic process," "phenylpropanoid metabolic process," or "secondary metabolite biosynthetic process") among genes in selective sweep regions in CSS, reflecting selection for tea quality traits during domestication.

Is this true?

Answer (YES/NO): NO